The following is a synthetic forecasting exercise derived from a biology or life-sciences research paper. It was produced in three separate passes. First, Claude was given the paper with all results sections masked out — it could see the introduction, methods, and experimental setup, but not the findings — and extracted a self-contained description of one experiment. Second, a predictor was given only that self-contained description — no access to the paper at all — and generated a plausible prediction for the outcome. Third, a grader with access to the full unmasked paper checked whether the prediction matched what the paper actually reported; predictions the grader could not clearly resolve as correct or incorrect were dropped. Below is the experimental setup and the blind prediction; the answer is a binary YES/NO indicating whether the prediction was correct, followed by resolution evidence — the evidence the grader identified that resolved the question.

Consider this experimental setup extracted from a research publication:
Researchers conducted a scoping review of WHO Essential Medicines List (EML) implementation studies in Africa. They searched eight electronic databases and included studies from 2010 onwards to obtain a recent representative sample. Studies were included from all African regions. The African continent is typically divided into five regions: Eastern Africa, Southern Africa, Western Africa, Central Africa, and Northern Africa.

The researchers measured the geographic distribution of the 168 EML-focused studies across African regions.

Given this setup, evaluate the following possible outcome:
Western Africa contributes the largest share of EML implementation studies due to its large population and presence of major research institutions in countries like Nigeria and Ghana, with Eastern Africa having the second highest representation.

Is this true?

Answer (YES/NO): NO